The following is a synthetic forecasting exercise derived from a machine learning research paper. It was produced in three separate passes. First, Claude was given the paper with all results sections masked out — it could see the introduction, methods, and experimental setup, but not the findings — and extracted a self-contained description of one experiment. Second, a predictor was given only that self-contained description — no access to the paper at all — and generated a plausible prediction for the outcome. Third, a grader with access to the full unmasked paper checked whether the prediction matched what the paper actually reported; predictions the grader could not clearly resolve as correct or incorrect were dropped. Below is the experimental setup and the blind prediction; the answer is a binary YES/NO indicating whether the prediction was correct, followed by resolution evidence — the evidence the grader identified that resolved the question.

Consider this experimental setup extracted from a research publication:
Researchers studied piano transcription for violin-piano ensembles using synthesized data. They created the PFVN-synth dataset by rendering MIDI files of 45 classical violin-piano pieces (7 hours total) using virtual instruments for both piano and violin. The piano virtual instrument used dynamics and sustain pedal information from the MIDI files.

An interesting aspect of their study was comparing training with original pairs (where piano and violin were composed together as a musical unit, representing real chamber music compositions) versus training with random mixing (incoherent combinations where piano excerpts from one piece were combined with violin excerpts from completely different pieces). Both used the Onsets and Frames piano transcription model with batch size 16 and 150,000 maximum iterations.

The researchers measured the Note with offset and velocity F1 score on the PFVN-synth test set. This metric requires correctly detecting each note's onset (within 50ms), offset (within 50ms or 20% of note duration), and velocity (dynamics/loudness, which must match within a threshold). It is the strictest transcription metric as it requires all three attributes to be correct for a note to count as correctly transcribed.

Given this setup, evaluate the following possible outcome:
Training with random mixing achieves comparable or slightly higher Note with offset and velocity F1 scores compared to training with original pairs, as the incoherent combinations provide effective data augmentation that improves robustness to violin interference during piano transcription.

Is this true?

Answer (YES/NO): NO